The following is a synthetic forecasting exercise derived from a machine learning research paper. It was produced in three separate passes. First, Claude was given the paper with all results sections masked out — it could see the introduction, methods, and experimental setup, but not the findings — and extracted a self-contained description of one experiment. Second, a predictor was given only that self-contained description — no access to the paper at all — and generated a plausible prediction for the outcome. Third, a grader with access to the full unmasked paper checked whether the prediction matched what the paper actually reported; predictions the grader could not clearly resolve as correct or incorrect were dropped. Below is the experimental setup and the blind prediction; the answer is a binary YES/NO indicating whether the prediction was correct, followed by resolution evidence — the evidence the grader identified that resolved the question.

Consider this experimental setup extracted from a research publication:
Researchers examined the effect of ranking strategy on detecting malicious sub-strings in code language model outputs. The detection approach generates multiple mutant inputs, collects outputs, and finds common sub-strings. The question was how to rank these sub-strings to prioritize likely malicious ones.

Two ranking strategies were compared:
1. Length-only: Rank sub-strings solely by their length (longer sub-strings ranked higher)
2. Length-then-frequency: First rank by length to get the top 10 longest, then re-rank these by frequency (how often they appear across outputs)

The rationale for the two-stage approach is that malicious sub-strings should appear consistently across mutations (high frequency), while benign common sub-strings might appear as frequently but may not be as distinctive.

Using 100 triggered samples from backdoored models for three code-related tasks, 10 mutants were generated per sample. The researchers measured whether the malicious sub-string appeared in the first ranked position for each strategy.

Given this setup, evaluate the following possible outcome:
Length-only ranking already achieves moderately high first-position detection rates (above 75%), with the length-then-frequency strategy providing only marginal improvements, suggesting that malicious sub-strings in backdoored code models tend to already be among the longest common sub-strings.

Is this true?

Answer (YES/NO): NO